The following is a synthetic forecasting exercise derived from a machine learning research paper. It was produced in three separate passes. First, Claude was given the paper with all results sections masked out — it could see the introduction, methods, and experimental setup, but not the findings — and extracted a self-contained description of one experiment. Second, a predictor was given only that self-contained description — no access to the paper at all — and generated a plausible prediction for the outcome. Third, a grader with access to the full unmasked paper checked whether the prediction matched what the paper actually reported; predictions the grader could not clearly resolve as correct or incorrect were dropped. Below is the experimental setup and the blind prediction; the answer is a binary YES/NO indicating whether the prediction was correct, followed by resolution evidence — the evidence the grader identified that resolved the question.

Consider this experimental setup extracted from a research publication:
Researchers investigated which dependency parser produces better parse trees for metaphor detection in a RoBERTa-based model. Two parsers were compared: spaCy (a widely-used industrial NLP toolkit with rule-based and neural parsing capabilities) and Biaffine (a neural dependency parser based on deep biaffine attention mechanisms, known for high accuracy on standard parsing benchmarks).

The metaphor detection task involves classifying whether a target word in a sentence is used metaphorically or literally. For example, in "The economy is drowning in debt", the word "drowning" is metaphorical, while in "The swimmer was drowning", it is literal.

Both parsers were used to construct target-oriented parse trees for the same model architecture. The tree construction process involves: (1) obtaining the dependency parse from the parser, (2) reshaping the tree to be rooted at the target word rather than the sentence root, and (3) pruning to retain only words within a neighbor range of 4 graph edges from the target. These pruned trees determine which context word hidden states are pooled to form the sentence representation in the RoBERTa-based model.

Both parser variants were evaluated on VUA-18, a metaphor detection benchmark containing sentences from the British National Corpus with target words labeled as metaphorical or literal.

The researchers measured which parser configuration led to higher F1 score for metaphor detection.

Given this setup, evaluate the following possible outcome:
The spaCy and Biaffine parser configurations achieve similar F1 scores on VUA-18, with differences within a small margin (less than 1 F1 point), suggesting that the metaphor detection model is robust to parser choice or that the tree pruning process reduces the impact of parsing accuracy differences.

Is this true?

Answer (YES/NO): YES